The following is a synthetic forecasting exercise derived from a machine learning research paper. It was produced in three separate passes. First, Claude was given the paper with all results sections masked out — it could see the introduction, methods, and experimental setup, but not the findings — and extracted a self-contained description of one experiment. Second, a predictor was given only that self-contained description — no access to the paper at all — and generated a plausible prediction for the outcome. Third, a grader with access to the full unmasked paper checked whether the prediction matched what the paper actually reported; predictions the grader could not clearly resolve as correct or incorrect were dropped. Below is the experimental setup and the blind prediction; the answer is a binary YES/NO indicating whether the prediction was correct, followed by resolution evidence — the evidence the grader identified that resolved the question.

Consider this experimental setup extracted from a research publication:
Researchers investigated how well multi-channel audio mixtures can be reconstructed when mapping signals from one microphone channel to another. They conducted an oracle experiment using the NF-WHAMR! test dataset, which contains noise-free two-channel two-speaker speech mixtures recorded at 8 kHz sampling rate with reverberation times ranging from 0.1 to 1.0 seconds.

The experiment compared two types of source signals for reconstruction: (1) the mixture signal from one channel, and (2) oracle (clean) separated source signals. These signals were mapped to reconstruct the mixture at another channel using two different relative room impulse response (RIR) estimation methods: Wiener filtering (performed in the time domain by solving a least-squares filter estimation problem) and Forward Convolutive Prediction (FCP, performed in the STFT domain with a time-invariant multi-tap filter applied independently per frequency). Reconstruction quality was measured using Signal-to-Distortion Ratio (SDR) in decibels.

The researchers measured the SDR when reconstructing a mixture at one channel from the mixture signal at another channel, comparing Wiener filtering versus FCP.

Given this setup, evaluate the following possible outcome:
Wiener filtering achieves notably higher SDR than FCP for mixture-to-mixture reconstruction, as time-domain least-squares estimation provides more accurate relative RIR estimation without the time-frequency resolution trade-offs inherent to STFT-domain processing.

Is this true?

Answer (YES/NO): NO